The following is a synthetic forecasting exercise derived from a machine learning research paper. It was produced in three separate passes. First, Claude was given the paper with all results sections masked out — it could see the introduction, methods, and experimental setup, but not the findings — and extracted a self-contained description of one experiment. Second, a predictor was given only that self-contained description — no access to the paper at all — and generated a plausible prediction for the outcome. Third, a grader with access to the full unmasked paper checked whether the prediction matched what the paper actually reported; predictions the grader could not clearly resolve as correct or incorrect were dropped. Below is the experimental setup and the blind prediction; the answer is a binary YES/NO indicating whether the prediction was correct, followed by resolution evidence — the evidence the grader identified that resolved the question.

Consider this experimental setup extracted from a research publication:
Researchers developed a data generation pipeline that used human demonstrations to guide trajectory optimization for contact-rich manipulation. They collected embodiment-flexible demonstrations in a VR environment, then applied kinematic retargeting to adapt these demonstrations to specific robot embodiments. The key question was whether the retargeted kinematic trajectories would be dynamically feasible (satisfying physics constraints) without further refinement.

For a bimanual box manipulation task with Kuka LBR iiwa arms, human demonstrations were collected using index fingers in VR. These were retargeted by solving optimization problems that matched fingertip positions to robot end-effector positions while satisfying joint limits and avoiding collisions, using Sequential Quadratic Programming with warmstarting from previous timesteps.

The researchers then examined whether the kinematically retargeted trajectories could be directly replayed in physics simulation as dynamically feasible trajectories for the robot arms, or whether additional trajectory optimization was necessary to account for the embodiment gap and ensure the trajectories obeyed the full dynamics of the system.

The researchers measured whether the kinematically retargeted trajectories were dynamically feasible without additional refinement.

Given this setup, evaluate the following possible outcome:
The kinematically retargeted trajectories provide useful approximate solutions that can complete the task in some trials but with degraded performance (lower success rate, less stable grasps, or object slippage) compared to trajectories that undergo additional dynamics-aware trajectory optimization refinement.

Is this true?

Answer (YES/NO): YES